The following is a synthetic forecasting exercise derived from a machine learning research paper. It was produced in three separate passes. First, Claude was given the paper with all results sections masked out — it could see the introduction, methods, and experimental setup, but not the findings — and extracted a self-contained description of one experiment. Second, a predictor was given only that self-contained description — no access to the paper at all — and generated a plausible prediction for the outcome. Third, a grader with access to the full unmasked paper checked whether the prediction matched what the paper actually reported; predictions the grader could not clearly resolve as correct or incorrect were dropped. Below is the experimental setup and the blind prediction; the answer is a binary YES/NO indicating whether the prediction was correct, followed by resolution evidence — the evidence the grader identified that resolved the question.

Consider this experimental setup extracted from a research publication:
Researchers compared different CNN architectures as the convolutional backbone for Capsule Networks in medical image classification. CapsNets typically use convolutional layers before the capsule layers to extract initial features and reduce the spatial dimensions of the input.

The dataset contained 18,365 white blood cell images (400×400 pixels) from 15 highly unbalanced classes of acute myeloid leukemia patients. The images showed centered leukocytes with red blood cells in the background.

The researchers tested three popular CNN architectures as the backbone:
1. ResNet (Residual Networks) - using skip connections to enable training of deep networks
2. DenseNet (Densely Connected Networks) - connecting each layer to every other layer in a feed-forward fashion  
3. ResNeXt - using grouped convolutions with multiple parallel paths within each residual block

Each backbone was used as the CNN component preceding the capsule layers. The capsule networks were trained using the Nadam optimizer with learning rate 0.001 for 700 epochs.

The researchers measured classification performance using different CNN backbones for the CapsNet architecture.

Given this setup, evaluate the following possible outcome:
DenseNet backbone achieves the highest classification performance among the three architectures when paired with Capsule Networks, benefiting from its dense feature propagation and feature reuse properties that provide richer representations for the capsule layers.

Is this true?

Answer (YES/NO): NO